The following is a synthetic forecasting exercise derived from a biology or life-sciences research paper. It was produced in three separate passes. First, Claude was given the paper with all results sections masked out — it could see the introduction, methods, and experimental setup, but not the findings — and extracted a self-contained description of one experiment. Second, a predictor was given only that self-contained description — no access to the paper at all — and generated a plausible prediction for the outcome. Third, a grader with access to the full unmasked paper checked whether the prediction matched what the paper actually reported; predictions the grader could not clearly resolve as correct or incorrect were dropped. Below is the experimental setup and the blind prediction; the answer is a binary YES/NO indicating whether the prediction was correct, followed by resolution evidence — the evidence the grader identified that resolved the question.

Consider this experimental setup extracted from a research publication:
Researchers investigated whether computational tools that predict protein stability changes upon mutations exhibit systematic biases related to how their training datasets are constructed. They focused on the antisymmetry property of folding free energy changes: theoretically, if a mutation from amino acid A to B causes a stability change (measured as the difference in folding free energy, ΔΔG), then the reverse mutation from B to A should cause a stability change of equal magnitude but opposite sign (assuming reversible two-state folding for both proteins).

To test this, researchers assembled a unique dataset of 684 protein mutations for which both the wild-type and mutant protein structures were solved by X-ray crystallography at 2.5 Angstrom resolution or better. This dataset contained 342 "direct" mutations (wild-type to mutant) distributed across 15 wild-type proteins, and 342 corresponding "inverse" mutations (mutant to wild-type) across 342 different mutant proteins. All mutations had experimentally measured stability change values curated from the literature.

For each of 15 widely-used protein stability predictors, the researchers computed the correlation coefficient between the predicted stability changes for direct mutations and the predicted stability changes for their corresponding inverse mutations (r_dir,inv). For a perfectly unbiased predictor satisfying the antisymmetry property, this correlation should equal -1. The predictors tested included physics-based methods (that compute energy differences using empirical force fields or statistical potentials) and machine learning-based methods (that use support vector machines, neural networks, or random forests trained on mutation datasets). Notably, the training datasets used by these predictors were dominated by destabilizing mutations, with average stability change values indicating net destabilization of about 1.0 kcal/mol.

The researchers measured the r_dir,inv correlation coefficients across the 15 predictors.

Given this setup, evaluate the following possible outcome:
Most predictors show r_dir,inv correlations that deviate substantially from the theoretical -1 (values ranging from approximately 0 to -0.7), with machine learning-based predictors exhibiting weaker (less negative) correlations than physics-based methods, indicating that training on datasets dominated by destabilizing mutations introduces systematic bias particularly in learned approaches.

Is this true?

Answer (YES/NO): NO